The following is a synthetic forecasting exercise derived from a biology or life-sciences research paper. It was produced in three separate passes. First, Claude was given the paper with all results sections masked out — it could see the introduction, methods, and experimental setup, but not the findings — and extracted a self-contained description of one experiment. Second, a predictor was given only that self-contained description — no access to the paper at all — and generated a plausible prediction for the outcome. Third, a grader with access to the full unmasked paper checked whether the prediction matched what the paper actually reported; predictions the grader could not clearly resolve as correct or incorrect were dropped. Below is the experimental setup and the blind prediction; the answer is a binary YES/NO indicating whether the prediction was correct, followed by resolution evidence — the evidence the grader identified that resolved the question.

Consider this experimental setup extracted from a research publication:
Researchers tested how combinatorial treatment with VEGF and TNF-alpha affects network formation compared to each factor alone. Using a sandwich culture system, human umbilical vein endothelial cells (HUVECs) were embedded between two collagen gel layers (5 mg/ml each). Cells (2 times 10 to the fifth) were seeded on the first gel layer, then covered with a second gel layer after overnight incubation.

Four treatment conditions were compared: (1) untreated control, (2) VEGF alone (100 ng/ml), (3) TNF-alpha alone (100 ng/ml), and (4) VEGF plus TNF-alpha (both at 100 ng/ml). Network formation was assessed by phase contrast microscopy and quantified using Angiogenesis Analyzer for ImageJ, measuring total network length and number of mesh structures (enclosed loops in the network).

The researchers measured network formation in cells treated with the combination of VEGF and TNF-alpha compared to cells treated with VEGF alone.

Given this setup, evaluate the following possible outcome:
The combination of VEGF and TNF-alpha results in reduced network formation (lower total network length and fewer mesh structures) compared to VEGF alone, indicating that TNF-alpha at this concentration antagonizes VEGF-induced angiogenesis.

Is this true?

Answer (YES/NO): YES